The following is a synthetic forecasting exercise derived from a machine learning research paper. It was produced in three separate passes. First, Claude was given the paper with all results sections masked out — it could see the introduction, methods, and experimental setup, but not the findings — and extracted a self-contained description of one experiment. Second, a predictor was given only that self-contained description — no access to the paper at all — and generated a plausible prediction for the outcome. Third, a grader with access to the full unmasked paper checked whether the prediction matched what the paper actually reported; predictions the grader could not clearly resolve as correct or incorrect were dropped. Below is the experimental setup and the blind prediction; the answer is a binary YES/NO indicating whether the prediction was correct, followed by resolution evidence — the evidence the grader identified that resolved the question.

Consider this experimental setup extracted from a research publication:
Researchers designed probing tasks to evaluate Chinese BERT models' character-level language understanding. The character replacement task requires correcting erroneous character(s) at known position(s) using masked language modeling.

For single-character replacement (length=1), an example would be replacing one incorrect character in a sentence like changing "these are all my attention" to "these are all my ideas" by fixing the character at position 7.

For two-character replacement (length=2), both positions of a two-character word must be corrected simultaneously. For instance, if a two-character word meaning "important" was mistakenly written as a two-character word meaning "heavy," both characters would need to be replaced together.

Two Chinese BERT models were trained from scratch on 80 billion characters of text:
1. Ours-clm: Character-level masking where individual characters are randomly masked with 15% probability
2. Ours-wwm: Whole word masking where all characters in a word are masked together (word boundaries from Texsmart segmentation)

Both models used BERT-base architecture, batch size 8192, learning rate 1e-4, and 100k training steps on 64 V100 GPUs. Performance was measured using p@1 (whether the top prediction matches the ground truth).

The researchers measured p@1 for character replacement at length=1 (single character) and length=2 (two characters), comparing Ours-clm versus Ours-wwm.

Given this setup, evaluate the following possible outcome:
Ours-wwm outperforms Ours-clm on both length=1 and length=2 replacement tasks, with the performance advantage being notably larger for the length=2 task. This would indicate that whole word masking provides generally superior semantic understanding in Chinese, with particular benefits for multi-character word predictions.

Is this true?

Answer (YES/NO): NO